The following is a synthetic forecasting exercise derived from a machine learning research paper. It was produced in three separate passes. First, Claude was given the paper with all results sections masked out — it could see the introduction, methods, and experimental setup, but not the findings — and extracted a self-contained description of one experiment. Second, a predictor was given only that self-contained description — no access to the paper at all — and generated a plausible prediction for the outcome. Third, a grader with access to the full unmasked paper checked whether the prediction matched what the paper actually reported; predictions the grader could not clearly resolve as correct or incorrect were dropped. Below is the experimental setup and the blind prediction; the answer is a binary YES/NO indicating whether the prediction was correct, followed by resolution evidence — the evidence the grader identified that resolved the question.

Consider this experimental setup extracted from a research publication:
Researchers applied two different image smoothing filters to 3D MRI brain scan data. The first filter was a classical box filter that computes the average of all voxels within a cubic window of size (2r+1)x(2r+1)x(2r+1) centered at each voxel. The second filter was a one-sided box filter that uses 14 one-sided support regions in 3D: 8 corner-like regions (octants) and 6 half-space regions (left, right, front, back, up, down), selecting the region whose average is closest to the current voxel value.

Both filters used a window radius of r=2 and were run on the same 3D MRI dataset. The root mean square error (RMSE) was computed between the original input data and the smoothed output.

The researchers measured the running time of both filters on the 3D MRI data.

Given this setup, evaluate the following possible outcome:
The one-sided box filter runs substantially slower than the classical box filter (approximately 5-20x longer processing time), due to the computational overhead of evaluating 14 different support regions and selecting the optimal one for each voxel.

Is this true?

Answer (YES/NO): NO